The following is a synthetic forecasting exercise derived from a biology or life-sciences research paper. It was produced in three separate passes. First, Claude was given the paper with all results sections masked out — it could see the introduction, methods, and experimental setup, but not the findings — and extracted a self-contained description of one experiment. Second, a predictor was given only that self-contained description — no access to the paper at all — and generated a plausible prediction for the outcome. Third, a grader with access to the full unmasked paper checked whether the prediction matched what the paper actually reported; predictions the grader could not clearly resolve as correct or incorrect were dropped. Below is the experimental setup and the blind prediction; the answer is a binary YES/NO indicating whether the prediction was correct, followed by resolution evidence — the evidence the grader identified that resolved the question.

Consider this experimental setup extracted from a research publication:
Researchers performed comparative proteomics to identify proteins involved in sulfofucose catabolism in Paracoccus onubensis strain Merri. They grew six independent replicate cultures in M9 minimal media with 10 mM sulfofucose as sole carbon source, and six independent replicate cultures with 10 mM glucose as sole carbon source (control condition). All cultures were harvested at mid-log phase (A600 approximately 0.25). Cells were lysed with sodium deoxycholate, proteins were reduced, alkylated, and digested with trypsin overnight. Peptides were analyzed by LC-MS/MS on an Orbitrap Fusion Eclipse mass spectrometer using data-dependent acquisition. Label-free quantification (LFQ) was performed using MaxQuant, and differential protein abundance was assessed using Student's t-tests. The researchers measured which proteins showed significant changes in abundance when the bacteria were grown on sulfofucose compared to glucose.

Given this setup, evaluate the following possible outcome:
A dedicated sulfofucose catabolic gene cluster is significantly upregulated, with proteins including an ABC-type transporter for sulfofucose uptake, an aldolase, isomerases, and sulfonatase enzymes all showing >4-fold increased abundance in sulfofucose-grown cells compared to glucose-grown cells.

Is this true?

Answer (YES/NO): NO